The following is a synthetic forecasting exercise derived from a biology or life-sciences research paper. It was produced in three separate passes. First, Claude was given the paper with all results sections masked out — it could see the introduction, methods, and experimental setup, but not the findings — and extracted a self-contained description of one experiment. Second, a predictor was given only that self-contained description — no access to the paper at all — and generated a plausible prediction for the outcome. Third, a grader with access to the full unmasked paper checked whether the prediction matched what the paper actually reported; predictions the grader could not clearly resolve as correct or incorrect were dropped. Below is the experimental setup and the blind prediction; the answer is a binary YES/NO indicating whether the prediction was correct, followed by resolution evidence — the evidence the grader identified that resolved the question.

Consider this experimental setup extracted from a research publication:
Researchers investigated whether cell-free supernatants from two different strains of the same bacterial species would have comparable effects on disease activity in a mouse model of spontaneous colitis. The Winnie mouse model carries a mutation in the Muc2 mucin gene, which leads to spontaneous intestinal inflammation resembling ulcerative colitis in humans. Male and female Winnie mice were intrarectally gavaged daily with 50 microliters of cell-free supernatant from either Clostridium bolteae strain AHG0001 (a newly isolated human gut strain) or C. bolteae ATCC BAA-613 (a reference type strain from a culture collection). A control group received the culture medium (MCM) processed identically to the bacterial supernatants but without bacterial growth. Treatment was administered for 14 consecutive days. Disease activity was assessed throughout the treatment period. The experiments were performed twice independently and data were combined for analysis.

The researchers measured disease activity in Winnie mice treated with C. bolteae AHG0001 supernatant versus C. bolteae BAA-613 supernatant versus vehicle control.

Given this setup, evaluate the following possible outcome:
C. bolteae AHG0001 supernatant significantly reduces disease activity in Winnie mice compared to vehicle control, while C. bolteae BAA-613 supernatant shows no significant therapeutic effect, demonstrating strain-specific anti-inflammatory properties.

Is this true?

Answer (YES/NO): YES